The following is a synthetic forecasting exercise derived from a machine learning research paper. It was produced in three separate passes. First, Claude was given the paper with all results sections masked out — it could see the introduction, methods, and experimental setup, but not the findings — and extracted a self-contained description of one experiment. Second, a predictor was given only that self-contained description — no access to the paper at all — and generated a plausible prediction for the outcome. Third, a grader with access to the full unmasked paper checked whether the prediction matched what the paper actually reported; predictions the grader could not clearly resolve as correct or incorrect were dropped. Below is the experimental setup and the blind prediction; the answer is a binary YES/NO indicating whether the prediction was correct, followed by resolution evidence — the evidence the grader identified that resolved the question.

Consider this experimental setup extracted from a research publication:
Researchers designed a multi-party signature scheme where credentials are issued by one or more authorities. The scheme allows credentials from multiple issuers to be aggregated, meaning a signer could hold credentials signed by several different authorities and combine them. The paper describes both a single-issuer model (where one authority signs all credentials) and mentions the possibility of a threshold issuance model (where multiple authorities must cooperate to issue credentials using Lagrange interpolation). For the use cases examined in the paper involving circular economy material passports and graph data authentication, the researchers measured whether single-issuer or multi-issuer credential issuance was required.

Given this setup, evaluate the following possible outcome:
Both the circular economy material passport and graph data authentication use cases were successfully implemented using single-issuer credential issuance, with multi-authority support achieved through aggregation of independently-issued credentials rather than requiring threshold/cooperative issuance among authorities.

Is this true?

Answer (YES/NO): NO